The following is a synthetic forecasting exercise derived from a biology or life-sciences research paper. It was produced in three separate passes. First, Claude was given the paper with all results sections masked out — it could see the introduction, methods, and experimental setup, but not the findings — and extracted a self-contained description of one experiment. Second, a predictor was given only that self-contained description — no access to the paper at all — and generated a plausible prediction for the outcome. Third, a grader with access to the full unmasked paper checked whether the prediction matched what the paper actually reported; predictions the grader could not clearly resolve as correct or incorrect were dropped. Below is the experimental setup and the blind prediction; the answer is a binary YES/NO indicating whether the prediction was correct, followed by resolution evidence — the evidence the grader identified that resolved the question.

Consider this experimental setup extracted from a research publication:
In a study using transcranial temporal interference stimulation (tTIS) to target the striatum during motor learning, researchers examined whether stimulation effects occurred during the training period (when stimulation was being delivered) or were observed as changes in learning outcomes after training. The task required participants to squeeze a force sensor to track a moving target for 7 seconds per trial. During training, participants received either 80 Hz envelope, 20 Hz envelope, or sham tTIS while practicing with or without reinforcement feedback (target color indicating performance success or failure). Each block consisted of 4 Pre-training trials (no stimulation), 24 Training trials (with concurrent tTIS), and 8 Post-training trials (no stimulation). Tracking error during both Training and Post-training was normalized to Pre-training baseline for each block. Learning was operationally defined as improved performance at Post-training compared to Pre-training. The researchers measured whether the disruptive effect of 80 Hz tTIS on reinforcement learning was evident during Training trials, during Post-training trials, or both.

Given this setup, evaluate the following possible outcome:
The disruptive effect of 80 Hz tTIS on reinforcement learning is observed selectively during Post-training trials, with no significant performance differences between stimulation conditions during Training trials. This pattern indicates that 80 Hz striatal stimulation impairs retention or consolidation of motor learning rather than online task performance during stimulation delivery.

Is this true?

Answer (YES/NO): NO